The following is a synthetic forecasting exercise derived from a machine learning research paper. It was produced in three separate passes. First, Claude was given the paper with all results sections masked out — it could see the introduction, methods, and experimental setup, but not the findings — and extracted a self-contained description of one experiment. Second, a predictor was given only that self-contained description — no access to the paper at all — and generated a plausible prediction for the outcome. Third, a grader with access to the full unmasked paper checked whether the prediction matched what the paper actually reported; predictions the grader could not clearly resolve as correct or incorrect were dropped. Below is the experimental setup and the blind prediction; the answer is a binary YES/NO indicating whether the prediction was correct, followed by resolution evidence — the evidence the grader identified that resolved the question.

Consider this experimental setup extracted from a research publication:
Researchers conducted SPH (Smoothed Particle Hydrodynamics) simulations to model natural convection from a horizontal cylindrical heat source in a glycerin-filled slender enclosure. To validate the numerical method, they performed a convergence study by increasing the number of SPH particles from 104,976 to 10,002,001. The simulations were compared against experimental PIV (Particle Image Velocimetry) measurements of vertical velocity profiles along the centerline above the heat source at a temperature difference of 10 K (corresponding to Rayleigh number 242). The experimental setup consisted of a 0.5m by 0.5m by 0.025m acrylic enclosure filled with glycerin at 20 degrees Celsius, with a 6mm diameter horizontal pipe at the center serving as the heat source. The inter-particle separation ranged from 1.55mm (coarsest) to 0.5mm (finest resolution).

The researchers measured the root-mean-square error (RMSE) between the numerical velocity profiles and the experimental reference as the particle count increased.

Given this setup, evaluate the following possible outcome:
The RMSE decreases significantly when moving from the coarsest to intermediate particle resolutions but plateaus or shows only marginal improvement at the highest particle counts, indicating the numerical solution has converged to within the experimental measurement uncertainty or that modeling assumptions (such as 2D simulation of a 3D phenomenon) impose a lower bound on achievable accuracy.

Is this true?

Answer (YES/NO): YES